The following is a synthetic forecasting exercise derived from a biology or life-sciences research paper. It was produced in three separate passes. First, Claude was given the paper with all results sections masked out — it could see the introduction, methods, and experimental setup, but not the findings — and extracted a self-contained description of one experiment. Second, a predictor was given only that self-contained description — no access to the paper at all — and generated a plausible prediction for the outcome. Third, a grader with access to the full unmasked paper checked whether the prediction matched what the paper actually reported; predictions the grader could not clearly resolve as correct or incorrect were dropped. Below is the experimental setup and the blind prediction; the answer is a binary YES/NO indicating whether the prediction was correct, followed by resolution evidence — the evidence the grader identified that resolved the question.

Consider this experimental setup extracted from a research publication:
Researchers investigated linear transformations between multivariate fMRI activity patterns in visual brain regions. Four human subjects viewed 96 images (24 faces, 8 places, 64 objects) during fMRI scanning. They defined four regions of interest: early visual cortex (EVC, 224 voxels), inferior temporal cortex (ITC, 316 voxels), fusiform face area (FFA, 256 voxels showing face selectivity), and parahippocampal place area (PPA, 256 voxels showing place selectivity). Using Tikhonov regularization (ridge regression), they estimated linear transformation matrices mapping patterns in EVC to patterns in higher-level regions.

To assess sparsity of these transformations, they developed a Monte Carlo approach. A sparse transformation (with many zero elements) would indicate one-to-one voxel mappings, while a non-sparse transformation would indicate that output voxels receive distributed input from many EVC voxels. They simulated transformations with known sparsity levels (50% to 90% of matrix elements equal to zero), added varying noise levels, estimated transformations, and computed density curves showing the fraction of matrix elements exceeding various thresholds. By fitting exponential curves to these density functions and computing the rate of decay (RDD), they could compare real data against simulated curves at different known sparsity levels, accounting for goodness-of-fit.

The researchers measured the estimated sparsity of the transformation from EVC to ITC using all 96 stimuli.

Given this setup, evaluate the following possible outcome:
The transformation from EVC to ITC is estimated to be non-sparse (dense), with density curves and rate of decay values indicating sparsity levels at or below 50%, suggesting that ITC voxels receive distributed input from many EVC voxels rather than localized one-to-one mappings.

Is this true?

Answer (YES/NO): NO